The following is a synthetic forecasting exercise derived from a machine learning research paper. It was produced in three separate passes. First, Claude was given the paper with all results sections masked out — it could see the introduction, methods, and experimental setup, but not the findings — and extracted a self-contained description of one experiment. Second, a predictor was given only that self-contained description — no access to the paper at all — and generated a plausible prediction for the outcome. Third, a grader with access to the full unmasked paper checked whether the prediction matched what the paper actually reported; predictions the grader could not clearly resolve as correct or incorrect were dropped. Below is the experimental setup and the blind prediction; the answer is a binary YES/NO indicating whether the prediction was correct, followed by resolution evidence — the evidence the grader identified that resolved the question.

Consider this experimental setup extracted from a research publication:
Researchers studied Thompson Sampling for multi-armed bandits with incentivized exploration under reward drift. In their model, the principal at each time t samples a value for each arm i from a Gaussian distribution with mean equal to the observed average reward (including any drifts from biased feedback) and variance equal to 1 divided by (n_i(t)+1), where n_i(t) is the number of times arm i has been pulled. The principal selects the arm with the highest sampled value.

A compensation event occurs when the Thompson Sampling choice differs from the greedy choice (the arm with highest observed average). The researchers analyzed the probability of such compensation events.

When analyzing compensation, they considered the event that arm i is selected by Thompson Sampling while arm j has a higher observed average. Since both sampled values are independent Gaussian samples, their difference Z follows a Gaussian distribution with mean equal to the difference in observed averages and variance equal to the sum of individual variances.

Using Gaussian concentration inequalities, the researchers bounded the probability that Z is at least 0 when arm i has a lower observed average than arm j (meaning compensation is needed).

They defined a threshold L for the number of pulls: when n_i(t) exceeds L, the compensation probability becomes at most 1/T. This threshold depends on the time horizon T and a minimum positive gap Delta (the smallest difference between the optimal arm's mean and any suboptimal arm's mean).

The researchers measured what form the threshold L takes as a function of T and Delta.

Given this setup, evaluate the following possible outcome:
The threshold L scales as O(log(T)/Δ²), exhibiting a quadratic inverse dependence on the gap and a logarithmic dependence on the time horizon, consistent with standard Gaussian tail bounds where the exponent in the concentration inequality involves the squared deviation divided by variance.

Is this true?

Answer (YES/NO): YES